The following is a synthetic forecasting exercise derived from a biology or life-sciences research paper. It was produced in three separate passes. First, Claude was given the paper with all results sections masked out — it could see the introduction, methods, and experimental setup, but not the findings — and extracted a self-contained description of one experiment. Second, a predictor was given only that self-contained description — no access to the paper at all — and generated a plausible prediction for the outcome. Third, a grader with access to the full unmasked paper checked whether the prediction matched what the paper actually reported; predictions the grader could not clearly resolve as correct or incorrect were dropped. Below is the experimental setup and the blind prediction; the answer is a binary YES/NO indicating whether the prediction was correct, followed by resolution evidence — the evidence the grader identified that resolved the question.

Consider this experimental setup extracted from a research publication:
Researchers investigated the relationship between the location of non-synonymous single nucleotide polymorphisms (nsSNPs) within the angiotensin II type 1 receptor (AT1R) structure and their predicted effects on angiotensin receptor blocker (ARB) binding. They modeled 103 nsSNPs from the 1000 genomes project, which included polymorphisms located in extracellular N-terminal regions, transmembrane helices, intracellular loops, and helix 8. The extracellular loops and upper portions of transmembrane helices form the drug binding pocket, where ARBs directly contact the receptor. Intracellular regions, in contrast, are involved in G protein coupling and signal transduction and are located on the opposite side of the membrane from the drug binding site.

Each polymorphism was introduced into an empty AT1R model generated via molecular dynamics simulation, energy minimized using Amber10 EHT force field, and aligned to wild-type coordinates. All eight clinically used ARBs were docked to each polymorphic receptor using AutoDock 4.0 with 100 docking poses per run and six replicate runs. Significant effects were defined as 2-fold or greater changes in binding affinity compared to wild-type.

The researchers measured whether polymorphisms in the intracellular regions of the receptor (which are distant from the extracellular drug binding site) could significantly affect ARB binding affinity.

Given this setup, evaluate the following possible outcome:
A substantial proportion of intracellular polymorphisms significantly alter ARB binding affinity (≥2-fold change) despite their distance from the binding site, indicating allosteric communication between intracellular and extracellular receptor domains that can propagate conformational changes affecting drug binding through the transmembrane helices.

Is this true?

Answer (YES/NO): YES